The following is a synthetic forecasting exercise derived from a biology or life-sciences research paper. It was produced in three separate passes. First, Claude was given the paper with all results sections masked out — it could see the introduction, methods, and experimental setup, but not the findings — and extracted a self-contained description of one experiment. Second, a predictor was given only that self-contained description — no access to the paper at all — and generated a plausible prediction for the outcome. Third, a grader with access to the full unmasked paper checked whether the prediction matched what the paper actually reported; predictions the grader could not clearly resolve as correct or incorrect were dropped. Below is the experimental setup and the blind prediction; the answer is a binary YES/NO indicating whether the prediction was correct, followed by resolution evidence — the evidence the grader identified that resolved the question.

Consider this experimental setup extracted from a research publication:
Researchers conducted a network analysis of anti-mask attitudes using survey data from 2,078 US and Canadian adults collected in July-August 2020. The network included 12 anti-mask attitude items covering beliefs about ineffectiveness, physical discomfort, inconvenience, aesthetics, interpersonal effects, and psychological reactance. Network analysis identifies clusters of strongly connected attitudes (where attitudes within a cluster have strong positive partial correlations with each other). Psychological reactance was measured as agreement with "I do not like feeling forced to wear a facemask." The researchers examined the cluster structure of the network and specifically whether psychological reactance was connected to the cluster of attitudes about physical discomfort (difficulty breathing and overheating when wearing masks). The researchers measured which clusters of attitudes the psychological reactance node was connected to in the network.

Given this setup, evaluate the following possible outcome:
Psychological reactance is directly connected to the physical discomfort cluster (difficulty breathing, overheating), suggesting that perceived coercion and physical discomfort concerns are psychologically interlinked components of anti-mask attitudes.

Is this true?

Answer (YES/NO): NO